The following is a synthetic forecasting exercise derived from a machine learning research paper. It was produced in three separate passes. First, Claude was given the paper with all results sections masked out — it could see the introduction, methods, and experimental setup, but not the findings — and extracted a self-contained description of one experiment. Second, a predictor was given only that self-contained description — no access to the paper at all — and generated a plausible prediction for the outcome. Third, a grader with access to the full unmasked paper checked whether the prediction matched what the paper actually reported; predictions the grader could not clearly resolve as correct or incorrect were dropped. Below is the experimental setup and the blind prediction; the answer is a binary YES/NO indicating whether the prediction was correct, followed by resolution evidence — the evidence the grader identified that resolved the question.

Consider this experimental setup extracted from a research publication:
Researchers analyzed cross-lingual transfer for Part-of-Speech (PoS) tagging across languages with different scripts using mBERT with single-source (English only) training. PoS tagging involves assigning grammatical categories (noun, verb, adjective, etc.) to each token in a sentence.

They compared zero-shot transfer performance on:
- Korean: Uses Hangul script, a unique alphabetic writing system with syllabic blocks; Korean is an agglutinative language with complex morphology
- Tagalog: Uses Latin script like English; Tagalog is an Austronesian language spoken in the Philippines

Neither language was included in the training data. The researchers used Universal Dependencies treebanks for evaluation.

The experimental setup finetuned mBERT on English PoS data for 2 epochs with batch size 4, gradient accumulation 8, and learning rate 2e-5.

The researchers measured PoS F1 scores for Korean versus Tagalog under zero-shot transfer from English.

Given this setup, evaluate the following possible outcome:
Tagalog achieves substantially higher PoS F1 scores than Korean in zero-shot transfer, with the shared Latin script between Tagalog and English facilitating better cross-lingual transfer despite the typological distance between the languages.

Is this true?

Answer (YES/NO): YES